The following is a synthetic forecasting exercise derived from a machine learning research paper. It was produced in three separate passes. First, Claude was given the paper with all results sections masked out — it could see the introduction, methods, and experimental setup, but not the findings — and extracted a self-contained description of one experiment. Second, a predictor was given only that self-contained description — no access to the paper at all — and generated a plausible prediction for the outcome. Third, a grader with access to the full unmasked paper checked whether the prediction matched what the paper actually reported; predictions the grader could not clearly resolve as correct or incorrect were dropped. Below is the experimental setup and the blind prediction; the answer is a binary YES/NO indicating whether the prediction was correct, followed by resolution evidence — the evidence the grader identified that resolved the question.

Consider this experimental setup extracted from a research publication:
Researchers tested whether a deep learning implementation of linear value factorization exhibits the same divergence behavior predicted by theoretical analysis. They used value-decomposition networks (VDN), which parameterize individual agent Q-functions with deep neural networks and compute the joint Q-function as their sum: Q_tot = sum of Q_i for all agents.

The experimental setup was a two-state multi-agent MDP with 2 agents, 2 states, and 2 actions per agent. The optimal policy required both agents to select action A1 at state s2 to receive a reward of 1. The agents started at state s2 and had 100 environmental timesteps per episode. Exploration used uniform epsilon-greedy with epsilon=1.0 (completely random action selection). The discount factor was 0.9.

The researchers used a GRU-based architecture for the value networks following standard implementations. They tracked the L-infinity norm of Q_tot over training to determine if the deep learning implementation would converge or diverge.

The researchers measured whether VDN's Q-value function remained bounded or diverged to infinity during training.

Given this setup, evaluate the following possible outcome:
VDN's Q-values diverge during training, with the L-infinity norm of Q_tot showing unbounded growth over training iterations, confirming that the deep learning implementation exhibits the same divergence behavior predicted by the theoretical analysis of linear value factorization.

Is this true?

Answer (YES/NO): YES